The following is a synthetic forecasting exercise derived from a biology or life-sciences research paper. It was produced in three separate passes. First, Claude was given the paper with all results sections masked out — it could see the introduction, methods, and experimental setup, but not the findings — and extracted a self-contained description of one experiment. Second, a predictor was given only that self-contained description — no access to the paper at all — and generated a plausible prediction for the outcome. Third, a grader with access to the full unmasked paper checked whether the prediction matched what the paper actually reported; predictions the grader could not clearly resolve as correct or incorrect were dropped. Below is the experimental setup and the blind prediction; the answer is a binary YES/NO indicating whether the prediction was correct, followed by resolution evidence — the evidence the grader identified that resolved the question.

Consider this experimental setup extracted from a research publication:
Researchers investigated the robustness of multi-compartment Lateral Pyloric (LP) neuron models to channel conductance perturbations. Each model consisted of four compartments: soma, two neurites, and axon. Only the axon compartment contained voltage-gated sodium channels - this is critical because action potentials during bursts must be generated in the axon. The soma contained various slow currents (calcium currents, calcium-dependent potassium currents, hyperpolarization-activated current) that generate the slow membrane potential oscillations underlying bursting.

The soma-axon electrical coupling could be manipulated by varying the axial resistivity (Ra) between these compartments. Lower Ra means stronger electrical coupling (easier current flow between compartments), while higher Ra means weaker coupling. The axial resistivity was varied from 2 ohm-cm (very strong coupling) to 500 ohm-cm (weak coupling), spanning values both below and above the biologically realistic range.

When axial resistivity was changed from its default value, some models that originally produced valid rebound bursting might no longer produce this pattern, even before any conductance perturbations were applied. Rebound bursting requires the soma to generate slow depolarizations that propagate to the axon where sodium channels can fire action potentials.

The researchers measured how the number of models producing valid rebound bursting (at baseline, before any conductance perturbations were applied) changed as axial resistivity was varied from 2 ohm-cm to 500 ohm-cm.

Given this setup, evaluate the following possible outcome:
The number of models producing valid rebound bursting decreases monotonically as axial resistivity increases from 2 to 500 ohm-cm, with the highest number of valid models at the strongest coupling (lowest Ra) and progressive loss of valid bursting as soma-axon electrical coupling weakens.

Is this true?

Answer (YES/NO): NO